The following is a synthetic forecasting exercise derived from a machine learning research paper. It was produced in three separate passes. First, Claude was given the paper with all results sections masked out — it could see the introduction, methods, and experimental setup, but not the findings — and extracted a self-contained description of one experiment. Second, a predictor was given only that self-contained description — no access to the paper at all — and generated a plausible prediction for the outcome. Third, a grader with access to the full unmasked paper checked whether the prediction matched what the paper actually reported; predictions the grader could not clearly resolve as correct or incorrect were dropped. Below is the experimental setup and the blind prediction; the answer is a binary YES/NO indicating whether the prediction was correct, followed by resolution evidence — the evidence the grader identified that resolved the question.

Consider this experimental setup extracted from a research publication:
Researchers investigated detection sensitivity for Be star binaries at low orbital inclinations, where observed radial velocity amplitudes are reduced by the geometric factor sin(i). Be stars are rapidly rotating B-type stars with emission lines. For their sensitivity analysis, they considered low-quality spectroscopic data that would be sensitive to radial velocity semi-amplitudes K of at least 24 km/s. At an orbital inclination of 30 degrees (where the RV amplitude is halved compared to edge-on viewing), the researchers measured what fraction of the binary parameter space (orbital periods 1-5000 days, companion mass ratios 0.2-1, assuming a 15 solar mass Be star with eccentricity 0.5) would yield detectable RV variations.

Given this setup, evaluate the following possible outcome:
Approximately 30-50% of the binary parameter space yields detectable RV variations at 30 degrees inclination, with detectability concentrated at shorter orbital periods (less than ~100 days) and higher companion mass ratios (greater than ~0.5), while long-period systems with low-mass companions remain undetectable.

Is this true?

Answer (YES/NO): NO